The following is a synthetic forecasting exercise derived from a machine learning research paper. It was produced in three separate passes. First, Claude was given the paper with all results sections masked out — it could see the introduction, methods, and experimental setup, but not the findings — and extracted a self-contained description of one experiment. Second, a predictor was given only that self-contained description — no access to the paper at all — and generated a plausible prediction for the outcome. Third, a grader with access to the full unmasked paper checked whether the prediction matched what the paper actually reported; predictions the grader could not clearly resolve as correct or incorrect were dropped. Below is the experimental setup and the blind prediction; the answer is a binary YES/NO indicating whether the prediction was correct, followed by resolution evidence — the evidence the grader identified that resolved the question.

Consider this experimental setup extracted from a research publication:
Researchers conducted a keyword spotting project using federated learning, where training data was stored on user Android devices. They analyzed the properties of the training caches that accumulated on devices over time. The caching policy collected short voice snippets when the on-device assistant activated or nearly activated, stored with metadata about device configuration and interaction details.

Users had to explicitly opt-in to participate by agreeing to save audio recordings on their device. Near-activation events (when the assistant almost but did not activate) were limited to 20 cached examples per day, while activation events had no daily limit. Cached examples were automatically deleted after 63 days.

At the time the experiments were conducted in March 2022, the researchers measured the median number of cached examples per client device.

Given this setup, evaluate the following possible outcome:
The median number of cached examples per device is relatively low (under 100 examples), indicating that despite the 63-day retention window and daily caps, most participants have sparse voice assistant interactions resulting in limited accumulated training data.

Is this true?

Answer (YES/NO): NO